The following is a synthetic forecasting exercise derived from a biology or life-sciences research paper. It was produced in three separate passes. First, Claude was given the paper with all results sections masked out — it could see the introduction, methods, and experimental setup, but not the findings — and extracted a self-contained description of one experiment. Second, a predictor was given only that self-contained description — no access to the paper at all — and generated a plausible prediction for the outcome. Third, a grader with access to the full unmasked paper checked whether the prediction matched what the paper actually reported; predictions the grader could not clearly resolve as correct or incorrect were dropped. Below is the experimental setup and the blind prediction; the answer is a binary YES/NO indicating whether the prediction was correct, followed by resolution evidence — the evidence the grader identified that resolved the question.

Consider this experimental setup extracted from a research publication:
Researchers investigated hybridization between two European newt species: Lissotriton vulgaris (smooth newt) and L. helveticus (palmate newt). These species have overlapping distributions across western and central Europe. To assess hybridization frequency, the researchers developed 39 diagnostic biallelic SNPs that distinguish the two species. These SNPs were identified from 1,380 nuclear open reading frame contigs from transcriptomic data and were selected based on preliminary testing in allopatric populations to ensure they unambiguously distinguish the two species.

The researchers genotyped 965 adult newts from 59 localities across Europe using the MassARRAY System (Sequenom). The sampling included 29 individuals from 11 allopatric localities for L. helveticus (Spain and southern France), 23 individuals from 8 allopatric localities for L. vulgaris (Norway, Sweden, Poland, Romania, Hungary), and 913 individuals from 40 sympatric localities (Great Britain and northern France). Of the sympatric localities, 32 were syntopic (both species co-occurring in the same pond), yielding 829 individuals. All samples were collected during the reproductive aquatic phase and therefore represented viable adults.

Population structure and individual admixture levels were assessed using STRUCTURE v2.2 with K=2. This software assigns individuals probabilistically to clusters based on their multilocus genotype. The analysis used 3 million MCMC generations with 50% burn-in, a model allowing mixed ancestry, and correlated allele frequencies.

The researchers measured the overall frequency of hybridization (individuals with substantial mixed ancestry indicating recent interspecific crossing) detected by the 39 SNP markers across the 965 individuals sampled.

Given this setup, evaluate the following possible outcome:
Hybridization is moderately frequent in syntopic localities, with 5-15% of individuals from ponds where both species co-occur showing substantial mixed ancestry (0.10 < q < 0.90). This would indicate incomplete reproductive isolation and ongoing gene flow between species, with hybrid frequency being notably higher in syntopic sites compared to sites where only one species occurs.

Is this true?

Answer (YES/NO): NO